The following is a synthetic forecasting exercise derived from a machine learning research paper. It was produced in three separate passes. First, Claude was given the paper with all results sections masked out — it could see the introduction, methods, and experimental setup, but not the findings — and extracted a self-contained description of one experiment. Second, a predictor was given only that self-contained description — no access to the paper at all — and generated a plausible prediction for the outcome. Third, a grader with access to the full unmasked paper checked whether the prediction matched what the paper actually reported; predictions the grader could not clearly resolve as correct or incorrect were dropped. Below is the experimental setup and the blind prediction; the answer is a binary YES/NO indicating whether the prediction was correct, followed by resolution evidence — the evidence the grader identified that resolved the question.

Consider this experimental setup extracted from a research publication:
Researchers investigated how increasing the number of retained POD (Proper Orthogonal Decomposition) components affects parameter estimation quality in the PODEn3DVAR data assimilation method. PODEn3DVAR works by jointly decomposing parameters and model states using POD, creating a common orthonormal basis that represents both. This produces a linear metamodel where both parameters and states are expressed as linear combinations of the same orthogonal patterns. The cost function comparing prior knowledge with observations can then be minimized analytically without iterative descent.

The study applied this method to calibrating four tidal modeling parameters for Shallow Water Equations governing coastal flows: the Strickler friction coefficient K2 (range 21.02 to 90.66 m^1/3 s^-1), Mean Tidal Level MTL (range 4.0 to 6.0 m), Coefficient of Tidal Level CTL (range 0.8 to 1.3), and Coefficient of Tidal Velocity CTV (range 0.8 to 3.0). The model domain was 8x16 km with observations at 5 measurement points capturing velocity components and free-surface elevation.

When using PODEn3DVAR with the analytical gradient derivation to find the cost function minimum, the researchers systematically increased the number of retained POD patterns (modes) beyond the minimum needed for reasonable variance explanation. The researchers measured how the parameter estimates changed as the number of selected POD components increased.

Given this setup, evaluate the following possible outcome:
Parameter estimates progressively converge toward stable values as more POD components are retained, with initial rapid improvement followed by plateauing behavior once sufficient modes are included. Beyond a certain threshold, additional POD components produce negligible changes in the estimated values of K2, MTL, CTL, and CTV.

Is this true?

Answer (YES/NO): NO